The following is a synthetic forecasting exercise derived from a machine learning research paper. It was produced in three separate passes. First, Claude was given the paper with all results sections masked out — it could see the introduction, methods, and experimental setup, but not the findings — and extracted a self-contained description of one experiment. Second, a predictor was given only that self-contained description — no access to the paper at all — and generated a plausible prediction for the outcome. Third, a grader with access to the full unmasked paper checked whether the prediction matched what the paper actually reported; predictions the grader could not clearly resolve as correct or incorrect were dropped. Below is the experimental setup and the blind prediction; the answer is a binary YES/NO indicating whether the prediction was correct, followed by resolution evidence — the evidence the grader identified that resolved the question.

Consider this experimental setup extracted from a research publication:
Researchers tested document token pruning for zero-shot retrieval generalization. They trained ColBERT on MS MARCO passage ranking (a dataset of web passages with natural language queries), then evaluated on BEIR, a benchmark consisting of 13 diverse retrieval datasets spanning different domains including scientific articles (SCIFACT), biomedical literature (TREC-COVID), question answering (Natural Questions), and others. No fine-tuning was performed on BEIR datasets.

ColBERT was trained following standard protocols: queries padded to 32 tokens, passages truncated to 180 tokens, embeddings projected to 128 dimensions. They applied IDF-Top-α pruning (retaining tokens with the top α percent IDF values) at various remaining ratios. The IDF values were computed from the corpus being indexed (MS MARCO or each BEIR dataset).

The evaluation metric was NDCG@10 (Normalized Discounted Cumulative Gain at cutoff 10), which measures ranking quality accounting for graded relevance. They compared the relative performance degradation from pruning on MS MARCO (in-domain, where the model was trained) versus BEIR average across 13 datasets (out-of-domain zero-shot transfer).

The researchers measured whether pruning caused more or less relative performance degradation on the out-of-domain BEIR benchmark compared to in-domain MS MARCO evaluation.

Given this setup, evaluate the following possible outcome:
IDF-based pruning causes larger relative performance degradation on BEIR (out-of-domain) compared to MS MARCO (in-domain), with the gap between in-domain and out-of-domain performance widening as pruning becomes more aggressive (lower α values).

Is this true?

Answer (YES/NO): NO